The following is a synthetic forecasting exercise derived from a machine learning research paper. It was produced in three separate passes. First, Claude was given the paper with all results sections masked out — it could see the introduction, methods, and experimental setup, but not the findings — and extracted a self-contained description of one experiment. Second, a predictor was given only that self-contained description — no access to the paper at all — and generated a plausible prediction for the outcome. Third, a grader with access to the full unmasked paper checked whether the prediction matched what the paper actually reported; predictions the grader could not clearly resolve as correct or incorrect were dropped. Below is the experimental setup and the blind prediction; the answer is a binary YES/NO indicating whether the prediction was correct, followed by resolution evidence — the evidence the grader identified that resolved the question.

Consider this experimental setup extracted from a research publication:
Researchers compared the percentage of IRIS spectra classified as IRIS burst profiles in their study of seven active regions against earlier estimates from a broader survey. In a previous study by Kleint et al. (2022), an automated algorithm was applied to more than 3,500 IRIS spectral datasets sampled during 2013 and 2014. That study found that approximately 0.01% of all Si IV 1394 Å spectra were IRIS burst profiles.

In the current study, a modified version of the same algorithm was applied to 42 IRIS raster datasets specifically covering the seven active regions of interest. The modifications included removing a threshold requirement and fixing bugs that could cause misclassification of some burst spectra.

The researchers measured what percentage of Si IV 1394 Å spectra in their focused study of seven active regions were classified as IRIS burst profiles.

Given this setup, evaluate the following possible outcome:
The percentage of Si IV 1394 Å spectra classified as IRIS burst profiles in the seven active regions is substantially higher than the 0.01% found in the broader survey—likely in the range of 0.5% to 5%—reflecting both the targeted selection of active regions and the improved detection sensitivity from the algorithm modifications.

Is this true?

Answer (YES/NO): NO